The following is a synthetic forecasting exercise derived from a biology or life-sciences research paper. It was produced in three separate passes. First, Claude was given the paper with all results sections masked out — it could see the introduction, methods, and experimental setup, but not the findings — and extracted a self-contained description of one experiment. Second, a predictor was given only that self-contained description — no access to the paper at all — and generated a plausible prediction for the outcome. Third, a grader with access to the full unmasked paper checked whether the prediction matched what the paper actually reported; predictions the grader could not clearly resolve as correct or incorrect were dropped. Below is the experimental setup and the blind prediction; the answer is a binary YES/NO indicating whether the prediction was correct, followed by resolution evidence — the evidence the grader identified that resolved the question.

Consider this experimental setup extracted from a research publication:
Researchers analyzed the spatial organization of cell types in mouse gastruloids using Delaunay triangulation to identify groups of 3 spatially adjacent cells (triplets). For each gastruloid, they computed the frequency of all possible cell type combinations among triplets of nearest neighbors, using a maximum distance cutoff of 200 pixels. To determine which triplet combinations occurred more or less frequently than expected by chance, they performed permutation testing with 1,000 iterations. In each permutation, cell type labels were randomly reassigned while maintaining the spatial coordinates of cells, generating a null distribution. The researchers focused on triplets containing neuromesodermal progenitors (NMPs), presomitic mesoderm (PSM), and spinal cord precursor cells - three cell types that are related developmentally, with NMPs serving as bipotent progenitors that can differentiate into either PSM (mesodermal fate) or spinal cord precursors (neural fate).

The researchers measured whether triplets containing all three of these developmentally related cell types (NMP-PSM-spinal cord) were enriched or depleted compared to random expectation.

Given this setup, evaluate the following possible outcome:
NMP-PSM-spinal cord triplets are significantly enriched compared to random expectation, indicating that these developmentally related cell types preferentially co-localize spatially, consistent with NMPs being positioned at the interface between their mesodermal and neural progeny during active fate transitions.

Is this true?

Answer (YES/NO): NO